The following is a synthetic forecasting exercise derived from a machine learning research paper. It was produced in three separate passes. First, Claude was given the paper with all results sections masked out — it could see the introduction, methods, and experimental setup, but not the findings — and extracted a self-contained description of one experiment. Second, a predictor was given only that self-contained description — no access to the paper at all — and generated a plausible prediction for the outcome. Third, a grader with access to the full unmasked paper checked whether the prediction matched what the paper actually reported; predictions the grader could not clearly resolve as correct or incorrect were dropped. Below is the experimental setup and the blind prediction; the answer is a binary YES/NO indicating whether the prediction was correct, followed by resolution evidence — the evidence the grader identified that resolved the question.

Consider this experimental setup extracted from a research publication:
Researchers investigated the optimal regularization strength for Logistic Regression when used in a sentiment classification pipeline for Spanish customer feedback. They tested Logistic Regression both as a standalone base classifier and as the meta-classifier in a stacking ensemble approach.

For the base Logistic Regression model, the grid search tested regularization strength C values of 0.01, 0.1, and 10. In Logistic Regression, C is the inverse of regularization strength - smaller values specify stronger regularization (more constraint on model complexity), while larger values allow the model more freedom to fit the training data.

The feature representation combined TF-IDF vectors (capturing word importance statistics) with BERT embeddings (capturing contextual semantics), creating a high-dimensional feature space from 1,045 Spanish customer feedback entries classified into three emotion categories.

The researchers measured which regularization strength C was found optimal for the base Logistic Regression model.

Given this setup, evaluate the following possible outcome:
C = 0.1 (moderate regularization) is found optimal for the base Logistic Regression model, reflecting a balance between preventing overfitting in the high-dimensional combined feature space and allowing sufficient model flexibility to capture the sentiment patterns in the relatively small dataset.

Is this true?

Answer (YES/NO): YES